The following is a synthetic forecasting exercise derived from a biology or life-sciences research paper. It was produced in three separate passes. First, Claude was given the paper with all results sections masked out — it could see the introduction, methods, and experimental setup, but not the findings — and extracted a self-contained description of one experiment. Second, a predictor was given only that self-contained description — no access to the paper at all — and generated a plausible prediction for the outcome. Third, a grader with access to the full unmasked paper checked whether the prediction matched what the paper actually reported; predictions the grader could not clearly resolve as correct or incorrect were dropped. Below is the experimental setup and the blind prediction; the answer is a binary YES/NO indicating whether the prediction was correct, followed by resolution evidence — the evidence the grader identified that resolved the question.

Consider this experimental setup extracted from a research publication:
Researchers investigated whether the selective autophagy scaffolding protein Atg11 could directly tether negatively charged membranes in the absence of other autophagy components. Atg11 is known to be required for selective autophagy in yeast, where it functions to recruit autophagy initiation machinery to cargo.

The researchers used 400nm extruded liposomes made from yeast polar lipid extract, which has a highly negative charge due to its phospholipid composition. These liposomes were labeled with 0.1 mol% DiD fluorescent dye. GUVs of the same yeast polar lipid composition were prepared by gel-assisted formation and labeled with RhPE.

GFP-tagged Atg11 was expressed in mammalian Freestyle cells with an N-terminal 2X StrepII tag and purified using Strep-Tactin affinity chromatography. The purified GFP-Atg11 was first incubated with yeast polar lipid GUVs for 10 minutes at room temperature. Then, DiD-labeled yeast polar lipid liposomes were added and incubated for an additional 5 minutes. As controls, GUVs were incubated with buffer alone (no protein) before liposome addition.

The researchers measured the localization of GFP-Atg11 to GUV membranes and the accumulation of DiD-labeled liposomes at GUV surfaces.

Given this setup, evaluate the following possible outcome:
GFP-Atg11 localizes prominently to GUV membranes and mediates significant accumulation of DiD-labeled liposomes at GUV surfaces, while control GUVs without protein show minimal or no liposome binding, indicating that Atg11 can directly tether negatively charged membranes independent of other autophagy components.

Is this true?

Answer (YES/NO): YES